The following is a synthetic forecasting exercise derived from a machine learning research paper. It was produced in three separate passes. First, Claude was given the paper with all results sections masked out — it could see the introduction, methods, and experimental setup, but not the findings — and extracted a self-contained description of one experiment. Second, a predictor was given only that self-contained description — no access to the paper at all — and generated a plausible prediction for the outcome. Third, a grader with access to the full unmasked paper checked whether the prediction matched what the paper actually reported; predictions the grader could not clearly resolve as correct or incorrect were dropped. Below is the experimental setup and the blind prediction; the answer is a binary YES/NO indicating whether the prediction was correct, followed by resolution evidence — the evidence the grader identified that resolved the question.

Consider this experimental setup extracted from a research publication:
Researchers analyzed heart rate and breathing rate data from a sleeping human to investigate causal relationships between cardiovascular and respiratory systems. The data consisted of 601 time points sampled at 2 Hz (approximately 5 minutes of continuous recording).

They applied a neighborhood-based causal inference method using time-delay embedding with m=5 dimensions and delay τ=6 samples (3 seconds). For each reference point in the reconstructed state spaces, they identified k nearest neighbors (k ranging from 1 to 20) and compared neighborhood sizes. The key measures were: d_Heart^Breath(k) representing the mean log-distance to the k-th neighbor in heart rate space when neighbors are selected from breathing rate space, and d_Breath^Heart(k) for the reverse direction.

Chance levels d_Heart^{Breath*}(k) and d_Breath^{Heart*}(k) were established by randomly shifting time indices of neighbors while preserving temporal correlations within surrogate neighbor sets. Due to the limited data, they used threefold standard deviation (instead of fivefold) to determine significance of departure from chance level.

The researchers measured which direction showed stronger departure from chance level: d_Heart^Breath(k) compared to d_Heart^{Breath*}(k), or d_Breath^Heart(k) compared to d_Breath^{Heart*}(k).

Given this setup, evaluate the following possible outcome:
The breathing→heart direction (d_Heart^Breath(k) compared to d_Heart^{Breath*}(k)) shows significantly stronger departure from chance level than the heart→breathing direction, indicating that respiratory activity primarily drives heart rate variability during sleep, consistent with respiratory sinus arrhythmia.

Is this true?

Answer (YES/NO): NO